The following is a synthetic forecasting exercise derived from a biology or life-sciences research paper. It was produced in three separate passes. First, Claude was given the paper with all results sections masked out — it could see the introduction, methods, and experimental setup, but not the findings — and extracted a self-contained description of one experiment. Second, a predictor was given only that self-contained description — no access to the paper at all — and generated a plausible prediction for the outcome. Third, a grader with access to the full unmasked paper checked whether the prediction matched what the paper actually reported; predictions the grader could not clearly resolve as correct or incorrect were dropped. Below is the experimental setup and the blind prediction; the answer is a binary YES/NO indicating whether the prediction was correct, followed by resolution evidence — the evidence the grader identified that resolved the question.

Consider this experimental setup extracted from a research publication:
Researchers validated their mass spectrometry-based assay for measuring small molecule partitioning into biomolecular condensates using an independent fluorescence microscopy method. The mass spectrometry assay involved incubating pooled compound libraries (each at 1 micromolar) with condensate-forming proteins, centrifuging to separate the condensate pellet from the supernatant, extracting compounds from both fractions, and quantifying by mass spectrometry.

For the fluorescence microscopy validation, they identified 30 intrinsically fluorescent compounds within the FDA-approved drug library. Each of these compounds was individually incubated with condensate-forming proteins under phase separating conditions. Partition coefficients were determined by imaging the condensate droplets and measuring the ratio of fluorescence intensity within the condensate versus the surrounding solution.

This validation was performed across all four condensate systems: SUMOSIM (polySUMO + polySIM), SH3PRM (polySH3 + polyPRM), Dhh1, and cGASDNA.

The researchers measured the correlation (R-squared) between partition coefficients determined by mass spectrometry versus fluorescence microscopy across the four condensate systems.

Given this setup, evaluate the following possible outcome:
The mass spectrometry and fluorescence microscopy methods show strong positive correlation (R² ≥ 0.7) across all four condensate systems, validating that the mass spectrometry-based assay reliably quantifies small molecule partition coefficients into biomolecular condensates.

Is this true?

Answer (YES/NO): NO